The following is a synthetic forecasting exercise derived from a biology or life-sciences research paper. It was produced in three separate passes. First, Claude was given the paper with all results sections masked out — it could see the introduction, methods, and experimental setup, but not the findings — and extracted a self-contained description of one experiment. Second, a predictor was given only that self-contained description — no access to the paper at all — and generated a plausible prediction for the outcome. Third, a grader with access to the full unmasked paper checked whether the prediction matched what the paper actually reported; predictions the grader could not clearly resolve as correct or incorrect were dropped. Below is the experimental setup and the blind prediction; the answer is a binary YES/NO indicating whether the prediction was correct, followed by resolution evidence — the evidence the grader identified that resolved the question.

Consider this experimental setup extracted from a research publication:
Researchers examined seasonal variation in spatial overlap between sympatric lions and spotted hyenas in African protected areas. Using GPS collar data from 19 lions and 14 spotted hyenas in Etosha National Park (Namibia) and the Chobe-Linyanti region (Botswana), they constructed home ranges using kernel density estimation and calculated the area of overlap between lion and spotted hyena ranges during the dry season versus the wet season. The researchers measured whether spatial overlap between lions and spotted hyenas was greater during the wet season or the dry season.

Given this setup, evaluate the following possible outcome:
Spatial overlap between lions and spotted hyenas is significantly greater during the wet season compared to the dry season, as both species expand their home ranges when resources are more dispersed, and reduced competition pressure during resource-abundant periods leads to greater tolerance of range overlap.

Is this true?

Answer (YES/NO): YES